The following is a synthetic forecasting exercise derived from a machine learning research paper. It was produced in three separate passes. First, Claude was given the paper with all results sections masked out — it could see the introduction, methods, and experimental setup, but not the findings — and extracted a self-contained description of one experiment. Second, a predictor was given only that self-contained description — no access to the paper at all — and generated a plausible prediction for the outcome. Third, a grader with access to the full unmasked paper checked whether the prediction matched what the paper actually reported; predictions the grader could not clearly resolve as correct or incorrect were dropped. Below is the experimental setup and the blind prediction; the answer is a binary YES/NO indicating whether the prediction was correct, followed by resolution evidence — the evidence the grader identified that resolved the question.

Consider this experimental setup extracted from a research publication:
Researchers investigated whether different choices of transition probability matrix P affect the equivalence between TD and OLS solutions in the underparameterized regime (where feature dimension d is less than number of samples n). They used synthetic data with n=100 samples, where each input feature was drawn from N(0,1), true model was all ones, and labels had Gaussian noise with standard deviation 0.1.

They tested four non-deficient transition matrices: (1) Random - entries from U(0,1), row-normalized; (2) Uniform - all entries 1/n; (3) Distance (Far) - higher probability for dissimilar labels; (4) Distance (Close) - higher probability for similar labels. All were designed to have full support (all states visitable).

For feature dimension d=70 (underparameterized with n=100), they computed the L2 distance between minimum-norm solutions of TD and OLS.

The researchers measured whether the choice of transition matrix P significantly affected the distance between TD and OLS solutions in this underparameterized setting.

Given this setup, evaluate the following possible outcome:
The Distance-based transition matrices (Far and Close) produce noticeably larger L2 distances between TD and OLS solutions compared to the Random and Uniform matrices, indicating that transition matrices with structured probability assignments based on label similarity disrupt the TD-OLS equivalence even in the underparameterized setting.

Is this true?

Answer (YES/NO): NO